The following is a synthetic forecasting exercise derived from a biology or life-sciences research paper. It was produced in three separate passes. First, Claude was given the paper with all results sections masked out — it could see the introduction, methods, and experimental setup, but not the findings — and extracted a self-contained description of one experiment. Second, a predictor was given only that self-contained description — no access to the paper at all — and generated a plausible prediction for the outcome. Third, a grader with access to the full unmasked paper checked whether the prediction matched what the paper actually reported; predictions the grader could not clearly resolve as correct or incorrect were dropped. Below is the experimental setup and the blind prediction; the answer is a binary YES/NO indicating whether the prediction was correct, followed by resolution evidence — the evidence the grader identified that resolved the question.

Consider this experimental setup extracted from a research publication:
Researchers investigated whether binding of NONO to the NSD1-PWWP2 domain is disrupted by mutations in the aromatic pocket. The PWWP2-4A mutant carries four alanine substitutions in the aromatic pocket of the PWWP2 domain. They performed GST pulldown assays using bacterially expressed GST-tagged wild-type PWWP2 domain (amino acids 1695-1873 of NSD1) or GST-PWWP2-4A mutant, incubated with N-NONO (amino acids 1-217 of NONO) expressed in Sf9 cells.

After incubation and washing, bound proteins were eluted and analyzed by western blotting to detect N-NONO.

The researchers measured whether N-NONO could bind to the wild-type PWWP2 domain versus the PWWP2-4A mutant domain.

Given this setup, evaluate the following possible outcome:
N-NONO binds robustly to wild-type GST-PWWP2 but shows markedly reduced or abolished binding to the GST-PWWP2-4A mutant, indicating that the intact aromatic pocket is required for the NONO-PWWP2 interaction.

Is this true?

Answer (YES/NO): YES